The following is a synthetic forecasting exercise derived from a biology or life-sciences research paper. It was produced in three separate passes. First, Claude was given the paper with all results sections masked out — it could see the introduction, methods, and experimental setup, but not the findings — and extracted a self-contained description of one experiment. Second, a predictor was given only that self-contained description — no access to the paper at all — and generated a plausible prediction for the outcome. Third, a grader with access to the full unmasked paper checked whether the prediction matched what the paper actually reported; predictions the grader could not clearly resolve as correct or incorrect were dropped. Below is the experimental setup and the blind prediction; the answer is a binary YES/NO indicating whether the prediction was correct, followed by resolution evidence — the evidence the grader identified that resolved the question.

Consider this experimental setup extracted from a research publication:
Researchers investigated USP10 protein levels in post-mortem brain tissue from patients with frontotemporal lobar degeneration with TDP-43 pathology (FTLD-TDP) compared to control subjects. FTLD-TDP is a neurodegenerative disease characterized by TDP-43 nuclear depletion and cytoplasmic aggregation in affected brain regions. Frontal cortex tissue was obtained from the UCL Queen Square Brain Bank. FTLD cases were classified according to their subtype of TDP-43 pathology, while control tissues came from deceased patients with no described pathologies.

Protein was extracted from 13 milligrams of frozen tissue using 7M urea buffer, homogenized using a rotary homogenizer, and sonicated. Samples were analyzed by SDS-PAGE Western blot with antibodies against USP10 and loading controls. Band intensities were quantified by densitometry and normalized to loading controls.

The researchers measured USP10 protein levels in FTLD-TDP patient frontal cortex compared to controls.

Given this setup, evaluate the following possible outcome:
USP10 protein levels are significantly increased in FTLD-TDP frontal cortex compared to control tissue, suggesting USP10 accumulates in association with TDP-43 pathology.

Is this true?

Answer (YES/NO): YES